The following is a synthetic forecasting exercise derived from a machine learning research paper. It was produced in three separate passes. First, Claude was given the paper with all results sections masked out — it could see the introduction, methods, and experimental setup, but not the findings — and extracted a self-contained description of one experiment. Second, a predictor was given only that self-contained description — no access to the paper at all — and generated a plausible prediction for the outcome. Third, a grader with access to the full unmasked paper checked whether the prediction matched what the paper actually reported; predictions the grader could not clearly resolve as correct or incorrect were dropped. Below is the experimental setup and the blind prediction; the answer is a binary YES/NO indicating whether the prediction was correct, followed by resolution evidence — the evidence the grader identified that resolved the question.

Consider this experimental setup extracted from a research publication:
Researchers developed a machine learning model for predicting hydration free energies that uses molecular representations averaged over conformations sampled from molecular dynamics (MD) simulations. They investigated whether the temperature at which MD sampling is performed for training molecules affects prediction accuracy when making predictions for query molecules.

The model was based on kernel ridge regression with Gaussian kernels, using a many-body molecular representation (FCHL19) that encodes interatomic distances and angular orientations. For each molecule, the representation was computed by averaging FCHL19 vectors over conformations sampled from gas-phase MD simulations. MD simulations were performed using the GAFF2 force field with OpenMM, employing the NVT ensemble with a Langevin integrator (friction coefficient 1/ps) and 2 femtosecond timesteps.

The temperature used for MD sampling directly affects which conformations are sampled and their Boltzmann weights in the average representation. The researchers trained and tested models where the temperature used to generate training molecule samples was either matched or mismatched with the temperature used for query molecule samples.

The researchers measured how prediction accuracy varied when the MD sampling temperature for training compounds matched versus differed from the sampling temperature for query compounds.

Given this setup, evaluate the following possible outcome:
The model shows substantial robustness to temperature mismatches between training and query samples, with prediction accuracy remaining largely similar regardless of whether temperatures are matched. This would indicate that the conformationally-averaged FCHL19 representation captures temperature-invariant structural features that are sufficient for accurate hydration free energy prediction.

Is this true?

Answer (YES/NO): NO